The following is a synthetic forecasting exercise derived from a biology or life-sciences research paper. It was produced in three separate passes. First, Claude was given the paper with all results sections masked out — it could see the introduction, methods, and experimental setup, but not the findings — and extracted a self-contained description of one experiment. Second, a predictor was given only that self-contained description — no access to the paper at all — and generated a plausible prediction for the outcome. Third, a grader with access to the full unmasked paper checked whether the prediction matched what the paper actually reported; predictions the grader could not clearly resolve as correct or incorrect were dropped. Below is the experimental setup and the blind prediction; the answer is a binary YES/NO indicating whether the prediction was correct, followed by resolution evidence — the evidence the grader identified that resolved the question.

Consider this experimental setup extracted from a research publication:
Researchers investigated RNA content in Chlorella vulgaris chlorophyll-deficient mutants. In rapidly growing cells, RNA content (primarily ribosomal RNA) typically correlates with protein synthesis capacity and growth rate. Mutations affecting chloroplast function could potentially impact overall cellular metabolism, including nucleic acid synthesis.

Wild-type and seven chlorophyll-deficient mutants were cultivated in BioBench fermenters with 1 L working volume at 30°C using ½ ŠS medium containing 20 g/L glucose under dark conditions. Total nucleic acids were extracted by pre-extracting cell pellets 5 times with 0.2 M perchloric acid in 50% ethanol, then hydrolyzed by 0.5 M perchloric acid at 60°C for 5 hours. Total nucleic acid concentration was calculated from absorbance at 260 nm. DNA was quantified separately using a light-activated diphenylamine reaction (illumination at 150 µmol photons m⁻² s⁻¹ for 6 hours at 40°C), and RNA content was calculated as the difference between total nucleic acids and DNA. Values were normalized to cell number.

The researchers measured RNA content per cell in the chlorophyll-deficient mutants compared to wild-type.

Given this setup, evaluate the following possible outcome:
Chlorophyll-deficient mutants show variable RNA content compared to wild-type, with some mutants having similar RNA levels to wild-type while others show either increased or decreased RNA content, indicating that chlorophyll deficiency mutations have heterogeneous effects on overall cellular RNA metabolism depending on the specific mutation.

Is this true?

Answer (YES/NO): NO